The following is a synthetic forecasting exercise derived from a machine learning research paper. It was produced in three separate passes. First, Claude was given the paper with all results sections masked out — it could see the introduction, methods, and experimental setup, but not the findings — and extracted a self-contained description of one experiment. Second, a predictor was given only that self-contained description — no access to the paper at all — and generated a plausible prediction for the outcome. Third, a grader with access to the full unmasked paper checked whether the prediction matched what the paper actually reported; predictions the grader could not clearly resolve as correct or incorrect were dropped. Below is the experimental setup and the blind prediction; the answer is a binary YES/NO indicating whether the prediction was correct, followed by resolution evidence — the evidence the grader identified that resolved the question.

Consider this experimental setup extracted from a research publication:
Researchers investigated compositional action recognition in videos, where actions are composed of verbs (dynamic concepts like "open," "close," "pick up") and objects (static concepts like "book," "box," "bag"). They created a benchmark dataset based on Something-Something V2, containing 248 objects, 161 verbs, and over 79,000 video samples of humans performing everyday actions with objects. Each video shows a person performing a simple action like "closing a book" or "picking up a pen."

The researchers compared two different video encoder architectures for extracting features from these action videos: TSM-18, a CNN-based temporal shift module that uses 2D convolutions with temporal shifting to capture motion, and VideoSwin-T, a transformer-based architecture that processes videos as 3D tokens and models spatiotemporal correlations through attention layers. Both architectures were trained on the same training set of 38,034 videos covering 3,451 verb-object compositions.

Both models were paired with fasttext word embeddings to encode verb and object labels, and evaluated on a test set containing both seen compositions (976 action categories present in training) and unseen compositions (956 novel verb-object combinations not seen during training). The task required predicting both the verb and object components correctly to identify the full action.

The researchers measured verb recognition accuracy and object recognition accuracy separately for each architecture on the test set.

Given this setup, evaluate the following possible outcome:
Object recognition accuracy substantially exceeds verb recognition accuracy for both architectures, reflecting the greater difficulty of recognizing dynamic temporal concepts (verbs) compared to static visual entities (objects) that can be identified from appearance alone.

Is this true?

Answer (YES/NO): NO